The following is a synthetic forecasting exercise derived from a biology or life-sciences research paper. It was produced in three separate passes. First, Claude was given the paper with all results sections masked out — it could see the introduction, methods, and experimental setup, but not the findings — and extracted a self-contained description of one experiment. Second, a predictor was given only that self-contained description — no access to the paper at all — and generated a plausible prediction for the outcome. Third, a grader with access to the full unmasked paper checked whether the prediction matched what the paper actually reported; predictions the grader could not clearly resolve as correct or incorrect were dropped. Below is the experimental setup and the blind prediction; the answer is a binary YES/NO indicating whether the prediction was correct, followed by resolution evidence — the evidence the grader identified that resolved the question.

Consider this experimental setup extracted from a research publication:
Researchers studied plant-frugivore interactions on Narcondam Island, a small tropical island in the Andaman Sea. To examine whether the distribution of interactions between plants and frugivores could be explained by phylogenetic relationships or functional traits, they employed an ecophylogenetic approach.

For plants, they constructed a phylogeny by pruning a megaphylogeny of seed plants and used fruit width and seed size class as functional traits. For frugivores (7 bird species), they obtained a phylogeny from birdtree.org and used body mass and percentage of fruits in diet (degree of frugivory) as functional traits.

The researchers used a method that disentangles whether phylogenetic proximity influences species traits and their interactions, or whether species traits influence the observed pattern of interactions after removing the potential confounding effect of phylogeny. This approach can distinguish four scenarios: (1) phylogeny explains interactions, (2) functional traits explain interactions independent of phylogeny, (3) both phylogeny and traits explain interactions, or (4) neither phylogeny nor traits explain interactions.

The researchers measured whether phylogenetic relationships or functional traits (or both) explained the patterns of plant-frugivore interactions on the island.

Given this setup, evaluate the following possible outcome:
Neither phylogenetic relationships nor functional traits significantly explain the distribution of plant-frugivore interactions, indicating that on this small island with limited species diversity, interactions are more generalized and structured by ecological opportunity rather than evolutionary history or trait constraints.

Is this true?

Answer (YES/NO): YES